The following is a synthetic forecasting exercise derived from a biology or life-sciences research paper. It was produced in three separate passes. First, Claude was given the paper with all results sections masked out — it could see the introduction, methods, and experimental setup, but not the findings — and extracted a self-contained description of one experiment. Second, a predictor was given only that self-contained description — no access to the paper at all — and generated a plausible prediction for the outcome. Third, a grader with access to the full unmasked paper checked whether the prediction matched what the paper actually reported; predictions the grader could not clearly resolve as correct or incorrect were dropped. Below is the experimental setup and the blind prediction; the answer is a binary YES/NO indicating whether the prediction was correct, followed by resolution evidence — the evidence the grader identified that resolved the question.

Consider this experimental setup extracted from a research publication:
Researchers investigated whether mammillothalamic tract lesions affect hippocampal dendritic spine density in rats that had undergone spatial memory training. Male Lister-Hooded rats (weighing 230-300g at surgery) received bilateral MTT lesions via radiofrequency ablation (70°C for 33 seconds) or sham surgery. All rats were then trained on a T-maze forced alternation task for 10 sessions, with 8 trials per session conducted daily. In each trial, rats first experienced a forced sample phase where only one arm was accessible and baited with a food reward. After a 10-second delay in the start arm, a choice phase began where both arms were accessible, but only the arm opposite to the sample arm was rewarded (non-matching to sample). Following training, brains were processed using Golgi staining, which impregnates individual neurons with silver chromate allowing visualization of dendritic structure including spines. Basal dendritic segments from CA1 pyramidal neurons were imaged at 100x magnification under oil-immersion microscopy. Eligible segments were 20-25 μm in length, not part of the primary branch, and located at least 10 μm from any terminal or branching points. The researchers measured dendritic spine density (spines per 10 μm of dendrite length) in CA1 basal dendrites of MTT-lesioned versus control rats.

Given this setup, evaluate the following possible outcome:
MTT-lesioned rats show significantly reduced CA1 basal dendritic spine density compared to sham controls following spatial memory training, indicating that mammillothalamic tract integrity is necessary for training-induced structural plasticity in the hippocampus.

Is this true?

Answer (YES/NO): YES